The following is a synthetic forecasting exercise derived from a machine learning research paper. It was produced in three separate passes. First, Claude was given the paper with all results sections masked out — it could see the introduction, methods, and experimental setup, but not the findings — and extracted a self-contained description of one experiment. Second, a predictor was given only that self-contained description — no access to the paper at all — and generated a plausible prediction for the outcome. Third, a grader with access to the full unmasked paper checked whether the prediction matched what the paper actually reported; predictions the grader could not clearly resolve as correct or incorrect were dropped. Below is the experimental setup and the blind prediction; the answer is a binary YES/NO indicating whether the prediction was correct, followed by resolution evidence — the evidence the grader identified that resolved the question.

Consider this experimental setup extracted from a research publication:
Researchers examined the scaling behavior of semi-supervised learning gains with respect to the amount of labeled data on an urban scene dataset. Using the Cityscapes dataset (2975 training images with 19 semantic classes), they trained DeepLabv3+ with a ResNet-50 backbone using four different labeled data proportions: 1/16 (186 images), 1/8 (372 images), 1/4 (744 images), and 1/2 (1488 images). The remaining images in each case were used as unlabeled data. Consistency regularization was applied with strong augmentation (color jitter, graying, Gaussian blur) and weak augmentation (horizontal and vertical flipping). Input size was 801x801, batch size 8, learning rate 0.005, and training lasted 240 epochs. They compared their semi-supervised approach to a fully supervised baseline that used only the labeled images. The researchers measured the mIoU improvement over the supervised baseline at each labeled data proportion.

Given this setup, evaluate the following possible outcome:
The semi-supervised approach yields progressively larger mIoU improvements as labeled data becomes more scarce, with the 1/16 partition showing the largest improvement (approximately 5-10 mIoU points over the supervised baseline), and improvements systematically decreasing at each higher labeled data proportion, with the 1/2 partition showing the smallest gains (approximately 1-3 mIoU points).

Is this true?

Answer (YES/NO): NO